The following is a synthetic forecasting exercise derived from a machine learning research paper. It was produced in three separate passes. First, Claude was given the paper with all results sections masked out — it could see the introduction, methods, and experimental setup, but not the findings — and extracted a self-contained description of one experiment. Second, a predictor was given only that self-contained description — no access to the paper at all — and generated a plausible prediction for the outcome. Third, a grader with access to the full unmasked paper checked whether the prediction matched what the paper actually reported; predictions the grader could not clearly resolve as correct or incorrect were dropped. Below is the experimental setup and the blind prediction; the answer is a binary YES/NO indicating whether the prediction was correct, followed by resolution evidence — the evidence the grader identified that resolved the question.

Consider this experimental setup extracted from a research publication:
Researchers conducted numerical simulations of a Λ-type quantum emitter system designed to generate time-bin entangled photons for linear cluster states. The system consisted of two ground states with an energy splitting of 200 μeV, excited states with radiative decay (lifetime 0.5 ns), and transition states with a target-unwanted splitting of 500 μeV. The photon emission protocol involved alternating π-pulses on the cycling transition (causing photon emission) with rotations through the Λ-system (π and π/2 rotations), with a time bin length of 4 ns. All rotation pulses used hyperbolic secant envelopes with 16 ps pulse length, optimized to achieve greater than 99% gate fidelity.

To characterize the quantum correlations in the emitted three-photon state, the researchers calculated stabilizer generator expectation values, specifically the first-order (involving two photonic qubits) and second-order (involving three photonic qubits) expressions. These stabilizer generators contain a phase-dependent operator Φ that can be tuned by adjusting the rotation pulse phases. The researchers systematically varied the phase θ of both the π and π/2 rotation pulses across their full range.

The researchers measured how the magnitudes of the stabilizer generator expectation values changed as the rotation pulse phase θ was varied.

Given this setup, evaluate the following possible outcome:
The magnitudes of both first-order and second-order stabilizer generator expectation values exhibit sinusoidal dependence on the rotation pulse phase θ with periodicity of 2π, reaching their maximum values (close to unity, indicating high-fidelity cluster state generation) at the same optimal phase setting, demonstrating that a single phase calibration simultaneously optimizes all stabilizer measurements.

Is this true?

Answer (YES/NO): NO